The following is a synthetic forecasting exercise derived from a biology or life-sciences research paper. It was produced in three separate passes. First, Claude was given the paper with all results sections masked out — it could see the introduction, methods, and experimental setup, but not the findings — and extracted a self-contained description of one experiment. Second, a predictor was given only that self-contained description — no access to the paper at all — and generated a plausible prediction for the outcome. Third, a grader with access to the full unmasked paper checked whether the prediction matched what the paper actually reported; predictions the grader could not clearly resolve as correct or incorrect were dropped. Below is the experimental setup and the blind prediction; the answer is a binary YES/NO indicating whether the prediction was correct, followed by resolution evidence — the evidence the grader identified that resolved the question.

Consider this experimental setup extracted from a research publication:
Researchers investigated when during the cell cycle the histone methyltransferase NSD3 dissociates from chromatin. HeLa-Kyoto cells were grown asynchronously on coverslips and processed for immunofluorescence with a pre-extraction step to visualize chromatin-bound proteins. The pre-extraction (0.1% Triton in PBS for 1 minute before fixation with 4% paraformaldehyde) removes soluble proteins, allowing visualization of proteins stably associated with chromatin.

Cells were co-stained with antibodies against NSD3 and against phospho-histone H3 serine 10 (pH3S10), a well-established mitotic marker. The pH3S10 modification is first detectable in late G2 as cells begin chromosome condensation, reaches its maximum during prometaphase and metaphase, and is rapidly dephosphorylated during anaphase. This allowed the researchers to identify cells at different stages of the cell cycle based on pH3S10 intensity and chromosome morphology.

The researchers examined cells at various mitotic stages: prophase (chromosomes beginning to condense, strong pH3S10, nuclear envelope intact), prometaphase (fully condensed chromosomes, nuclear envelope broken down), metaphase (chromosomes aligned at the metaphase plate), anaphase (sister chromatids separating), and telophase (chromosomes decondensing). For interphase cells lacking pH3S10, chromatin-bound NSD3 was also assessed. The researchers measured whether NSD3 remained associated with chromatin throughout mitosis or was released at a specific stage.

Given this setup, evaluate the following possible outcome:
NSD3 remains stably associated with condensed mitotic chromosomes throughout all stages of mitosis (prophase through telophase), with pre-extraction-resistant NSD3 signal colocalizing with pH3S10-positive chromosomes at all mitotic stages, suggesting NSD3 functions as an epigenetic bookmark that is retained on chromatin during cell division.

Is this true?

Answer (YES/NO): NO